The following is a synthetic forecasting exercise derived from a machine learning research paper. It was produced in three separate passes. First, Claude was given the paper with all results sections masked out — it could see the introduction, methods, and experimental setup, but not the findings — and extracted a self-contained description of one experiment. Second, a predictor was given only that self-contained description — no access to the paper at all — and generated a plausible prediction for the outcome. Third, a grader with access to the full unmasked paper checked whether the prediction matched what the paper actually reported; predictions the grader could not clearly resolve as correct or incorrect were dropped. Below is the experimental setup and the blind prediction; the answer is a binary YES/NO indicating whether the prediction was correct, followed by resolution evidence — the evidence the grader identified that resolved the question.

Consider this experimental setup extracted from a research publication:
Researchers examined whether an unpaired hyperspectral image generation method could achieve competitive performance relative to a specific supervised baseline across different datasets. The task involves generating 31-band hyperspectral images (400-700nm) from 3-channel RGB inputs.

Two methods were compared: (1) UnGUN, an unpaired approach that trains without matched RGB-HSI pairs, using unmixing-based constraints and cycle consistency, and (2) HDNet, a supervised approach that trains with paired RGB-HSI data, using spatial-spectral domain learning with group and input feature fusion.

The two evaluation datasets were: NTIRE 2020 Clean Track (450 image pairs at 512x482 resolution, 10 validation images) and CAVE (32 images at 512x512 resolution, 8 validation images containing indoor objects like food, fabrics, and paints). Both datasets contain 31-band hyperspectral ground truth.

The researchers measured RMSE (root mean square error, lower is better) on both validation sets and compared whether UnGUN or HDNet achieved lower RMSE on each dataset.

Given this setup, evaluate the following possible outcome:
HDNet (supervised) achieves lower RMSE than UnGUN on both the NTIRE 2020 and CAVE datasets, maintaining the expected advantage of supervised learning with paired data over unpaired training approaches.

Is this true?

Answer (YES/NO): NO